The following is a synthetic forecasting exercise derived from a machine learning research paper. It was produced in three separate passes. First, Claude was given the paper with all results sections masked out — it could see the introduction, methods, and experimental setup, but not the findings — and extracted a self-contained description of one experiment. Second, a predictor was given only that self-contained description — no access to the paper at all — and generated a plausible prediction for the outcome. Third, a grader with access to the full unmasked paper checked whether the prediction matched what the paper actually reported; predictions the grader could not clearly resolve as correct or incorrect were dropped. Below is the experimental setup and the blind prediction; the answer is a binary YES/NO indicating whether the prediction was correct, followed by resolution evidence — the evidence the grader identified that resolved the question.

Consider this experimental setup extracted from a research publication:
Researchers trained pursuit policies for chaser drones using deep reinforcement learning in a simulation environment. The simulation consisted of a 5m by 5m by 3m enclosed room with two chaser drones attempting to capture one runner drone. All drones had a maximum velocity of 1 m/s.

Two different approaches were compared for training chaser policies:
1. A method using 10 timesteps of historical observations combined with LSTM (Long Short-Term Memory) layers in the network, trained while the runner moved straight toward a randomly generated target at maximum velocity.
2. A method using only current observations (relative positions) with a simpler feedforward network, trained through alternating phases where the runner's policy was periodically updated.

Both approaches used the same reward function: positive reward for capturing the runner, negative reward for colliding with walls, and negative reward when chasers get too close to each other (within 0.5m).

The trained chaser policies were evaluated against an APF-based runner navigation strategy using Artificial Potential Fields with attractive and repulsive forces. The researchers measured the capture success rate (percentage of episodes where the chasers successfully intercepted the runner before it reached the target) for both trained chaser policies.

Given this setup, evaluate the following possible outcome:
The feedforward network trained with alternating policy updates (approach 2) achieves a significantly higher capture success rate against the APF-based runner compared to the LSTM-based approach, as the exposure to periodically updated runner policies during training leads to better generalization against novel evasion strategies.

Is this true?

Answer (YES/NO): YES